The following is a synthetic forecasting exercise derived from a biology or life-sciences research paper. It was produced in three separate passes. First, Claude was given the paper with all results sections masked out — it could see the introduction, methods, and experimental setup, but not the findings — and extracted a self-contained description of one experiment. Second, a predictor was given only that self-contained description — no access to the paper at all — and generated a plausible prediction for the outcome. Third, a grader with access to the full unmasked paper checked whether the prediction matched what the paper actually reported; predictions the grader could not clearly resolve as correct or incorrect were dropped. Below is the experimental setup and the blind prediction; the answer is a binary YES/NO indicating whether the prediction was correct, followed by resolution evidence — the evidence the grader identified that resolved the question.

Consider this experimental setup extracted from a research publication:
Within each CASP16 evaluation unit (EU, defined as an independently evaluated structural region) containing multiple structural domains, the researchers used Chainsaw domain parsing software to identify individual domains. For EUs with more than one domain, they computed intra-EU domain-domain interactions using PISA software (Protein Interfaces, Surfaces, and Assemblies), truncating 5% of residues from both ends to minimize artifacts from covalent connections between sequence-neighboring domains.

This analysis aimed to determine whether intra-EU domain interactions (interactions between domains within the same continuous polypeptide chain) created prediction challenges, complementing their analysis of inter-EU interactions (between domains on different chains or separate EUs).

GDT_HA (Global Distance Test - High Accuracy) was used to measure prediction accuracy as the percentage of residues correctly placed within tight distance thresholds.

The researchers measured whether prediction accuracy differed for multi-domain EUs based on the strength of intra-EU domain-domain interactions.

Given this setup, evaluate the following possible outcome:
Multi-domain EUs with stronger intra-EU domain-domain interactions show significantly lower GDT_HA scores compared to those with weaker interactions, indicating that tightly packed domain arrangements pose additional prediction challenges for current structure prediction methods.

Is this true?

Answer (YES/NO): NO